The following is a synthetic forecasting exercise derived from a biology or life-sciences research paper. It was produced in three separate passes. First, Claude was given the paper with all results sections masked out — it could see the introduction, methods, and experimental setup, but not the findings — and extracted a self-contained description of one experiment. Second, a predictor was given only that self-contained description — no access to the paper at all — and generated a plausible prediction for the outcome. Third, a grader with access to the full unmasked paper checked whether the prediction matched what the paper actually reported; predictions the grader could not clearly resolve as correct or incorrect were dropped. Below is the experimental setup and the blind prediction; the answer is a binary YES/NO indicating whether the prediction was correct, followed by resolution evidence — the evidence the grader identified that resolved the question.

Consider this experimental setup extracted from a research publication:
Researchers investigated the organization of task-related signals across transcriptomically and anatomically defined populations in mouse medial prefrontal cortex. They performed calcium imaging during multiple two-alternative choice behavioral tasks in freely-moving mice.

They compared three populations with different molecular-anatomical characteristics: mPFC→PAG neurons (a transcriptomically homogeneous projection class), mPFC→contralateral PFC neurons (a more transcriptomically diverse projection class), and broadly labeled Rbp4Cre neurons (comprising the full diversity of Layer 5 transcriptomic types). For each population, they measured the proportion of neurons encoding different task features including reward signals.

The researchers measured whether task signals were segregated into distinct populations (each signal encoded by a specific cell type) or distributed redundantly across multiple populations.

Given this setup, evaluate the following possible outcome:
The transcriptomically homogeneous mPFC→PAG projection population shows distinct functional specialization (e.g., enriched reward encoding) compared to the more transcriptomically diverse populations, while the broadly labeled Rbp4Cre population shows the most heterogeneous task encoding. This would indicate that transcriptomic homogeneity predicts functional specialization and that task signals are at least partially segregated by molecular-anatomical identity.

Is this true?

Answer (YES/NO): NO